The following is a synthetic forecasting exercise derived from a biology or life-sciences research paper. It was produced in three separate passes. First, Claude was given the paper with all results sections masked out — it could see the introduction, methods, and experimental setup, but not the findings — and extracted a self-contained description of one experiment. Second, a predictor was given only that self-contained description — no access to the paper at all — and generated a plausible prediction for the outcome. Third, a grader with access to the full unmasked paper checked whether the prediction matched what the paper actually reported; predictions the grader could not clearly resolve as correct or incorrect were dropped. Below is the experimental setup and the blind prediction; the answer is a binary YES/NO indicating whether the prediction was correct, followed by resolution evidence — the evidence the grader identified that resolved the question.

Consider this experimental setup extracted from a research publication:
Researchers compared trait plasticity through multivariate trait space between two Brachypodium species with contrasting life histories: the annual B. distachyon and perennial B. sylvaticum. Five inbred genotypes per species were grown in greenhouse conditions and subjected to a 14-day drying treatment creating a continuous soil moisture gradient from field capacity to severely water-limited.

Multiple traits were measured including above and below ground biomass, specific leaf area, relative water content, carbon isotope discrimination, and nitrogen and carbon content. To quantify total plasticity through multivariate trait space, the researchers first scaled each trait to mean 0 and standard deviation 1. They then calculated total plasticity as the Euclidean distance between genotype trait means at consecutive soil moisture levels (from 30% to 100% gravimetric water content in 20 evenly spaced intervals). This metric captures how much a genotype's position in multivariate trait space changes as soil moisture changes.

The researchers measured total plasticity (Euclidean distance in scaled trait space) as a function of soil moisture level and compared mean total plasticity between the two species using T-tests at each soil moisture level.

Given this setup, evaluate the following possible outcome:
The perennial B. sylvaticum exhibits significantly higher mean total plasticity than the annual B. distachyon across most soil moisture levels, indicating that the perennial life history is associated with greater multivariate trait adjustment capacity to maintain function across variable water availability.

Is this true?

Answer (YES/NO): NO